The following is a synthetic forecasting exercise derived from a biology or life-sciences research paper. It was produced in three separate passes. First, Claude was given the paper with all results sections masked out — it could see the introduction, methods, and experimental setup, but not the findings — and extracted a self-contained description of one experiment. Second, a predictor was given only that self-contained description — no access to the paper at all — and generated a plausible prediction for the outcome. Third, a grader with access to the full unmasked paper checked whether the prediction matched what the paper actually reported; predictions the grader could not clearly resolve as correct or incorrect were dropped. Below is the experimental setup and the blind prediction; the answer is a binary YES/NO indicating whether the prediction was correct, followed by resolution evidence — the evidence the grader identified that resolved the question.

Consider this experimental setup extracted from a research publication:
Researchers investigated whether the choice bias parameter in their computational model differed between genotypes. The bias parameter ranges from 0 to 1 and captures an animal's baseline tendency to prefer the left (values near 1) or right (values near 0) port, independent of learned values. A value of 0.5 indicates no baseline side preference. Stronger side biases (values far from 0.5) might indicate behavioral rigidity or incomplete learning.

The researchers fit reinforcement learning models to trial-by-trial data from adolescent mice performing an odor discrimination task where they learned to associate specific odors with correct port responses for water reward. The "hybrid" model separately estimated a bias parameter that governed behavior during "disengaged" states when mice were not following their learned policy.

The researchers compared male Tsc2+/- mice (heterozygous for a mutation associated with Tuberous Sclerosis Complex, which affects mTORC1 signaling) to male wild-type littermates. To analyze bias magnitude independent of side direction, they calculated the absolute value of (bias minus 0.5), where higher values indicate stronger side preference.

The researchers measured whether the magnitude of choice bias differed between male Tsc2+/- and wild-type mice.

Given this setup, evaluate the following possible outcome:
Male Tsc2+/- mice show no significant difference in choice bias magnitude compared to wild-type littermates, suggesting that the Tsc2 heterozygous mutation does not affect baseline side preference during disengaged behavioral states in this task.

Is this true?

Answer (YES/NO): YES